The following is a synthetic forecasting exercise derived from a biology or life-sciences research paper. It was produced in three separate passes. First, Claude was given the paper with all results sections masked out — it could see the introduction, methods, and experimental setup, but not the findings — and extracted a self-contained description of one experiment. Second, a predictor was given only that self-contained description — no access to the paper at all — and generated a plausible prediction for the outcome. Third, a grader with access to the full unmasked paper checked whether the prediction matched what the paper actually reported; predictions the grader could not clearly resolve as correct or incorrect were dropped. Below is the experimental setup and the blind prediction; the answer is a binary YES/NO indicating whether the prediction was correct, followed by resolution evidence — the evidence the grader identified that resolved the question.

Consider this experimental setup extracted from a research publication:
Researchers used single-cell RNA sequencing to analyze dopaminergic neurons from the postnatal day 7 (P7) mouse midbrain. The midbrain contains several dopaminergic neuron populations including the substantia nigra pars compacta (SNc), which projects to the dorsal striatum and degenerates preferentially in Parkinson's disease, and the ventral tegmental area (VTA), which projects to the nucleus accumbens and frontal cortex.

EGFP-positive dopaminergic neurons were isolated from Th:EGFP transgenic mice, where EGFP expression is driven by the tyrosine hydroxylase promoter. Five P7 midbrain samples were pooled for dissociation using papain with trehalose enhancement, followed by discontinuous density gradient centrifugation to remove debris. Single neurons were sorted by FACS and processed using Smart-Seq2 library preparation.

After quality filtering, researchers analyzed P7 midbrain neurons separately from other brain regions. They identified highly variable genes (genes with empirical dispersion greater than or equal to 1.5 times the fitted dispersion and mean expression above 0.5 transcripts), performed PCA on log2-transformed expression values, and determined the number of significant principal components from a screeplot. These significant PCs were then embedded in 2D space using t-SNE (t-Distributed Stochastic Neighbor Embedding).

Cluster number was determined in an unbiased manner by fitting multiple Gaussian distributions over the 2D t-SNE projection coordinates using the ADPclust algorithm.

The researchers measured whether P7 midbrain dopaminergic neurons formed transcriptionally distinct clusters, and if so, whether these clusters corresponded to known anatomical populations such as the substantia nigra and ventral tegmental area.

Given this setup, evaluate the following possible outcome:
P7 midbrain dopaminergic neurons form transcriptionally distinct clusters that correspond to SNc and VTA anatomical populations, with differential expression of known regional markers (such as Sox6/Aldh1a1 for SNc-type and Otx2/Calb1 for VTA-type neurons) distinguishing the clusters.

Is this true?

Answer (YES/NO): NO